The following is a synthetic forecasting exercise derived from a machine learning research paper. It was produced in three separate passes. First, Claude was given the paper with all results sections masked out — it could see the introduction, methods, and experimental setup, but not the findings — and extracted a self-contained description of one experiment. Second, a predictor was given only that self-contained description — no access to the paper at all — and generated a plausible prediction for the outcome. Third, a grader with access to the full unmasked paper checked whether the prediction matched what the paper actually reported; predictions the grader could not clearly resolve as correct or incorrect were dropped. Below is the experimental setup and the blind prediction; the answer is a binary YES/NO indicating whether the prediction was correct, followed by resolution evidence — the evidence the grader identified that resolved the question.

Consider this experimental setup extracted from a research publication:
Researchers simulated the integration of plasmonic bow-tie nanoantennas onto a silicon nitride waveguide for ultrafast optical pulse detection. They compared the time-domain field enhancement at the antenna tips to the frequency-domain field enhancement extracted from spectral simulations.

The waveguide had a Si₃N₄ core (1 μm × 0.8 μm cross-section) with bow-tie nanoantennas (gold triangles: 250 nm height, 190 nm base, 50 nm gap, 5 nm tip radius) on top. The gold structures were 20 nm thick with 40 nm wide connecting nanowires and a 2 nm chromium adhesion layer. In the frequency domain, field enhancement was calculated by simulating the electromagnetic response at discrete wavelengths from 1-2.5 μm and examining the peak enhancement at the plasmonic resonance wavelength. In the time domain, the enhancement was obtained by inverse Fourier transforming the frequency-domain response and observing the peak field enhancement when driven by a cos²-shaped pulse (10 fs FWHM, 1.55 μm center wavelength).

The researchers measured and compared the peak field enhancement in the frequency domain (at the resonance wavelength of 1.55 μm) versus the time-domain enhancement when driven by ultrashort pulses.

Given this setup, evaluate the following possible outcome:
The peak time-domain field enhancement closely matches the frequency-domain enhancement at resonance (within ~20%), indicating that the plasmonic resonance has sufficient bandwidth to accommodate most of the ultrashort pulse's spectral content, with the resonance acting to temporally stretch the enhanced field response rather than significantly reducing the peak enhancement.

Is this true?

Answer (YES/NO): NO